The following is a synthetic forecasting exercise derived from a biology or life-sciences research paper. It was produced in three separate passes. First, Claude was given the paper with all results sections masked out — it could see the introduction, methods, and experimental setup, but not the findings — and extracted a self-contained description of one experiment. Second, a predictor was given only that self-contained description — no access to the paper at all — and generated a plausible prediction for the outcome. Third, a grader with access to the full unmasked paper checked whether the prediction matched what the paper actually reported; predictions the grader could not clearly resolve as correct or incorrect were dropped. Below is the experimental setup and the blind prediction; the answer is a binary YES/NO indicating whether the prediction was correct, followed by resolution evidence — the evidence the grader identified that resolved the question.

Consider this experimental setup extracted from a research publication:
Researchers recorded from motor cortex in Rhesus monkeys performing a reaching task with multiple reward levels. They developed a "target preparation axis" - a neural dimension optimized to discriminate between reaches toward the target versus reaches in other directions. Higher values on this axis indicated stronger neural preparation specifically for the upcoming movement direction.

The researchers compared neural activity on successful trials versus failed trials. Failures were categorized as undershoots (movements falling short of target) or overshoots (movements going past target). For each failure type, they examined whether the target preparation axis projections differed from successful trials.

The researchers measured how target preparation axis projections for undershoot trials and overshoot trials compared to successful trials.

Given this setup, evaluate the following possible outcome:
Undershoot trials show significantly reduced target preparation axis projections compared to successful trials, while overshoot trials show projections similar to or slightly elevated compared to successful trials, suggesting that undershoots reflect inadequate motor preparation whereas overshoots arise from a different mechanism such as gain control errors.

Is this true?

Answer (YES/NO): YES